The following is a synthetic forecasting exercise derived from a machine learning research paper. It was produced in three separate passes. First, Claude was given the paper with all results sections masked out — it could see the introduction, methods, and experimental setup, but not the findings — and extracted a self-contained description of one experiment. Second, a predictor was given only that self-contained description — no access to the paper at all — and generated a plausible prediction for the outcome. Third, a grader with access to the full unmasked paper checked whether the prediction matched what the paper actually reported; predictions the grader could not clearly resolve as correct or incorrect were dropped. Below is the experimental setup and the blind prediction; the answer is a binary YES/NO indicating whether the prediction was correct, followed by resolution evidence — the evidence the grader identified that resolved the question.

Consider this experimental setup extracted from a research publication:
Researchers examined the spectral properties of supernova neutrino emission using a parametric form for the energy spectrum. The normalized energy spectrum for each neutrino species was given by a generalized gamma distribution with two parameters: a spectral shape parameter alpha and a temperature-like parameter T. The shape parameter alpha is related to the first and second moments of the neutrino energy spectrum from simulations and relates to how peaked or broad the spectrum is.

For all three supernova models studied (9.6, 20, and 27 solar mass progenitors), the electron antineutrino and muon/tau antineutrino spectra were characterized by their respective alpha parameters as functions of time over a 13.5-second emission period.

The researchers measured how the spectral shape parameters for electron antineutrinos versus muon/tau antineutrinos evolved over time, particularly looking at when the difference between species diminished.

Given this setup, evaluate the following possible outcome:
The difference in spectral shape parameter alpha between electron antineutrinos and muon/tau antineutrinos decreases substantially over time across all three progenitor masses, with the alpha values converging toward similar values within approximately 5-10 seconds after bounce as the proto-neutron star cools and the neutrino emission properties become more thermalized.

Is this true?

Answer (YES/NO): YES